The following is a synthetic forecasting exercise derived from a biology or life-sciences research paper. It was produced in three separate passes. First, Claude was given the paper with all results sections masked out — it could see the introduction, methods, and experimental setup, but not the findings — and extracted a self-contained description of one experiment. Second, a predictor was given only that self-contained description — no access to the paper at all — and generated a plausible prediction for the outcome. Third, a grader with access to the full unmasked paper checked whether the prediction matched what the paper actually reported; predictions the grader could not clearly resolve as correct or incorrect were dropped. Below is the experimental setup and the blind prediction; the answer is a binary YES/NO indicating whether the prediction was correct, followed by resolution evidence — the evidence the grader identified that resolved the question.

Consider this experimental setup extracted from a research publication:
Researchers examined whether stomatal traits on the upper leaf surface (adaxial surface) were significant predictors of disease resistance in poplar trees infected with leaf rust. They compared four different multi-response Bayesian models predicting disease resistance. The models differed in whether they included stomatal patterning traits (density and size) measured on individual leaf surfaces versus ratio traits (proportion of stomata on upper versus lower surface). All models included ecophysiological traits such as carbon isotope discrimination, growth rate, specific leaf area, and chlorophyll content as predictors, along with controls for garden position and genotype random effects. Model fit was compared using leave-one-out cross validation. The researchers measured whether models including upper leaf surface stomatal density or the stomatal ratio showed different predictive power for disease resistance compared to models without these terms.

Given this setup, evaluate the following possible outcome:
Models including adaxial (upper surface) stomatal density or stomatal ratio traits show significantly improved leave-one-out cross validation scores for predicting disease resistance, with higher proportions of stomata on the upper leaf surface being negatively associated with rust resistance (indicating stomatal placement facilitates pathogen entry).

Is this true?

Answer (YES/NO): NO